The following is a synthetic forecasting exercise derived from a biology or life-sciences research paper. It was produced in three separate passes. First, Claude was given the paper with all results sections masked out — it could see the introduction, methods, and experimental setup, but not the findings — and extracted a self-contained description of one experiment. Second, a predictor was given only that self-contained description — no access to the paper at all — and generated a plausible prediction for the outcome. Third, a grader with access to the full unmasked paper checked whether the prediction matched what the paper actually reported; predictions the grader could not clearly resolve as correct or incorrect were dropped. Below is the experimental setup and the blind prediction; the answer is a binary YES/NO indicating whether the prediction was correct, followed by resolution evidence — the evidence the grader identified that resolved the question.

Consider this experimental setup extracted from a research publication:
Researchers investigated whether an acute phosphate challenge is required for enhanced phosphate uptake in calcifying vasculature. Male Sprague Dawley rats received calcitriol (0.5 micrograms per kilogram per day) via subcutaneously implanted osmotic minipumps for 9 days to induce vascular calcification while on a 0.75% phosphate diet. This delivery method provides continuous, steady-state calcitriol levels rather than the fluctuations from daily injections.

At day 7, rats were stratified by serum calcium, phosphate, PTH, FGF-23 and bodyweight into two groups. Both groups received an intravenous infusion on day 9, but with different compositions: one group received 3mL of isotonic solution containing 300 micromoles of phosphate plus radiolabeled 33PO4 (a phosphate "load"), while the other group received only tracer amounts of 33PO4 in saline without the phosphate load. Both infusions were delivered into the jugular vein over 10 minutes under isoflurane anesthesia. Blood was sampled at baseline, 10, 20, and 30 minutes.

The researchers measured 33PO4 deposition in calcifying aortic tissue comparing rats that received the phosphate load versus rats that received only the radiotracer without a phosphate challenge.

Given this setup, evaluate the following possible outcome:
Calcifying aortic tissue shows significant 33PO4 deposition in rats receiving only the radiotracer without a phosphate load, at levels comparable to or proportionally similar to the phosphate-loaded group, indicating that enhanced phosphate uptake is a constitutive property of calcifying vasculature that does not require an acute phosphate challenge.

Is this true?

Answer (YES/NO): NO